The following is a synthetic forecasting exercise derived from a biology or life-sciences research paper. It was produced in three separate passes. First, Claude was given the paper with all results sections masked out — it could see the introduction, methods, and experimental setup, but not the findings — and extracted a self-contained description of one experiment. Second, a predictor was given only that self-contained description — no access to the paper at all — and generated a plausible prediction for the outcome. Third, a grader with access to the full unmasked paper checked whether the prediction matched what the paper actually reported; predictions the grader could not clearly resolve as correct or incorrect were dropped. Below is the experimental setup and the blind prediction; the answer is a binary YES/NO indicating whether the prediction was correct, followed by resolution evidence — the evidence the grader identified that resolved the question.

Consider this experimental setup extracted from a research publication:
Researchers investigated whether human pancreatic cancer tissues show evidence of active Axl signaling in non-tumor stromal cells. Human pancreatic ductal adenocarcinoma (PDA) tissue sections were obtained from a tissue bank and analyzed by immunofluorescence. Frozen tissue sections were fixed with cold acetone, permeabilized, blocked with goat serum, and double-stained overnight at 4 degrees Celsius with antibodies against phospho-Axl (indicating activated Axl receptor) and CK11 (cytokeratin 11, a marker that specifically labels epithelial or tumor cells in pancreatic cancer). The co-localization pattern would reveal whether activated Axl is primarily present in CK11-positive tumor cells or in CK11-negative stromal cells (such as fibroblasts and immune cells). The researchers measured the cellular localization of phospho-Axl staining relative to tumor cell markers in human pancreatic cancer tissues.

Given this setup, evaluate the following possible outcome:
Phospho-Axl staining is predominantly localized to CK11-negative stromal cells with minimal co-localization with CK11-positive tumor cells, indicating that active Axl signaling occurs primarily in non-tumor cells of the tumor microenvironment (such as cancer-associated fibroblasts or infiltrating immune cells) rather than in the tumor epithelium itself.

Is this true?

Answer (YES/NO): NO